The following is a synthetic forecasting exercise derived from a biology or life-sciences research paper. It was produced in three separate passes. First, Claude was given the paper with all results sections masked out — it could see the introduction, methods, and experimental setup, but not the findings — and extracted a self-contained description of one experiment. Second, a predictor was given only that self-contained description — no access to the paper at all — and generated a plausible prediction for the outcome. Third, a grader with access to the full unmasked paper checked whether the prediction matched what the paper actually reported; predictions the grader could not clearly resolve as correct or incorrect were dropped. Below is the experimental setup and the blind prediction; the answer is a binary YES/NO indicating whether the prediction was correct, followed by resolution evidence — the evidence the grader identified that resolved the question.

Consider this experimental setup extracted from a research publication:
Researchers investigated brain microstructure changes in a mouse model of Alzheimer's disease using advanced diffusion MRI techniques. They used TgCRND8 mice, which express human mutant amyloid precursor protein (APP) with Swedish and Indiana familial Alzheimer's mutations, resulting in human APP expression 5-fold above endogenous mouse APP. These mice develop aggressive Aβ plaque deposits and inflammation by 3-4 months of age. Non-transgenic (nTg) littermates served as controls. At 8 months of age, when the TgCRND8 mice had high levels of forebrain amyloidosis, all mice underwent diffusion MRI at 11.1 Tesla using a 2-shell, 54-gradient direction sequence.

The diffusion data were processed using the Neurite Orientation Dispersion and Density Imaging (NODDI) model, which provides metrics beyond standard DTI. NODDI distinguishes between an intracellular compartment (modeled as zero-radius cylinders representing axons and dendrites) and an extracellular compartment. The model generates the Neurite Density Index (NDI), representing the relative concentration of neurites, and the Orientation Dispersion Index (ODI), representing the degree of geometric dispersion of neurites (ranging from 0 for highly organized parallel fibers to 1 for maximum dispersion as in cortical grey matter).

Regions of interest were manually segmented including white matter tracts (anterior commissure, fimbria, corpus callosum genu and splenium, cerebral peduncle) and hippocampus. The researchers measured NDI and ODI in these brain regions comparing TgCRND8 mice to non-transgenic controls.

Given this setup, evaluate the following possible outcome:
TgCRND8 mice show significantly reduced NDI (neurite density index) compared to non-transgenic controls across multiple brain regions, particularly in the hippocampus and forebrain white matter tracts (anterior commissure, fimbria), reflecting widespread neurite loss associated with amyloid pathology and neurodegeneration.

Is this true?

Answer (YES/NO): NO